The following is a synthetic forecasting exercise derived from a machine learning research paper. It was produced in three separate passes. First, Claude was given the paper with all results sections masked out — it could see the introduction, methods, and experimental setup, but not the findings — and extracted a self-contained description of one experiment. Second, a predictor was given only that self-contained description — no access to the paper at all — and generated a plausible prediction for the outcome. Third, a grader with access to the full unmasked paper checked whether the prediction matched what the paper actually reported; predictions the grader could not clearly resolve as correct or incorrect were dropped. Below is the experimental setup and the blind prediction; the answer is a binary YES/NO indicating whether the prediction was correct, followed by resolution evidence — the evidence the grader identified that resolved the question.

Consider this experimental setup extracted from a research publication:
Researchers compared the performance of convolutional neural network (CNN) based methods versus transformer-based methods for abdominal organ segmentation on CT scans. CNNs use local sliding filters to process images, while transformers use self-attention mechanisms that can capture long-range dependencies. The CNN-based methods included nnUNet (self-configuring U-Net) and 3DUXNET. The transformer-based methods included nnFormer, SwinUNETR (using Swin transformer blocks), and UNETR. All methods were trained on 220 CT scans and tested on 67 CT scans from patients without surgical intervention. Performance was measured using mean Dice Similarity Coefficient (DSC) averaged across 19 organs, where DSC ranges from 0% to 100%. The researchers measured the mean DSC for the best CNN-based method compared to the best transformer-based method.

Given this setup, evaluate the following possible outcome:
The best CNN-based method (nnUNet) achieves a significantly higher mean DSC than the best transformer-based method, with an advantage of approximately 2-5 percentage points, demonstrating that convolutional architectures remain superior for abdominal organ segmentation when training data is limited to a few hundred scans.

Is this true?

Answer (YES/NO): YES